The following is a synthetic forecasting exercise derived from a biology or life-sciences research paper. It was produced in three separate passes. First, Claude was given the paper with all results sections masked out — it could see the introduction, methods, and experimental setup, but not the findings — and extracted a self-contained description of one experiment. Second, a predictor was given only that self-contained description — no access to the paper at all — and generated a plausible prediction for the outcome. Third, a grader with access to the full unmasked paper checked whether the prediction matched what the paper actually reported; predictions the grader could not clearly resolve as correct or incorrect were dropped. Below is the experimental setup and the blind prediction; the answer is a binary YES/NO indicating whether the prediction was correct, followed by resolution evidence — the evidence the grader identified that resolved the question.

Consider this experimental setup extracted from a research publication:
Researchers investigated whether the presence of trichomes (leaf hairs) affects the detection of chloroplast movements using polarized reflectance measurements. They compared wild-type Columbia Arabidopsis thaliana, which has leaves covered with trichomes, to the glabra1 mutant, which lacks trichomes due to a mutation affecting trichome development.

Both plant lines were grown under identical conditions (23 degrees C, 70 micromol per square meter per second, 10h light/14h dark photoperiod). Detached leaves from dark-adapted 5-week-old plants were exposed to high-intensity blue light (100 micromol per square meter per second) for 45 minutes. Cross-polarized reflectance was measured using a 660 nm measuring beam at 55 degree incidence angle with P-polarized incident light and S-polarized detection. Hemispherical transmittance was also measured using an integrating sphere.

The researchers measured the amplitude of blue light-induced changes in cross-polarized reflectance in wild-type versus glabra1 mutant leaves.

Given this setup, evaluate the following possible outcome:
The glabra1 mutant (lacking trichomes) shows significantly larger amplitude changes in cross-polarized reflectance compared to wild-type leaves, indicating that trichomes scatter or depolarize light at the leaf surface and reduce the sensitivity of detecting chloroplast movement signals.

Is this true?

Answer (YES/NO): NO